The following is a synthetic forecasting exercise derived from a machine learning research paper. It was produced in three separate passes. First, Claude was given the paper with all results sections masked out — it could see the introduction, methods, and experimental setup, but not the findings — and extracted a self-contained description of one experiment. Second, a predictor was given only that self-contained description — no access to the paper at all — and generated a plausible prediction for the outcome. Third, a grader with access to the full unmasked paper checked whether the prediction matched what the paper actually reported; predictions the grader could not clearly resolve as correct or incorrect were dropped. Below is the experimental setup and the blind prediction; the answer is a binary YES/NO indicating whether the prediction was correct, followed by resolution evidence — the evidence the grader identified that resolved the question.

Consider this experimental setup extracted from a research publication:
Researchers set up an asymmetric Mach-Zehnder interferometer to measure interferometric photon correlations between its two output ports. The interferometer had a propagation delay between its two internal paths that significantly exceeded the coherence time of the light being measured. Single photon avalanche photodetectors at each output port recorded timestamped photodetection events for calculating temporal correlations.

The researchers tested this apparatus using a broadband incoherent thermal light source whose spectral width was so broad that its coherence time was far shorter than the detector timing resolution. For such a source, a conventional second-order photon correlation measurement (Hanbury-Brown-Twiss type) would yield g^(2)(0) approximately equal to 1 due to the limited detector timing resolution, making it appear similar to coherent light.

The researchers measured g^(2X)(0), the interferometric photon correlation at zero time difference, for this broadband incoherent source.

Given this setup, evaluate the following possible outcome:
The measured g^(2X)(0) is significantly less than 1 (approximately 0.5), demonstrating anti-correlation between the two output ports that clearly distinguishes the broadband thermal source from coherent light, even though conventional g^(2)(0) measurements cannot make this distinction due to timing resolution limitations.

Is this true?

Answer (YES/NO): NO